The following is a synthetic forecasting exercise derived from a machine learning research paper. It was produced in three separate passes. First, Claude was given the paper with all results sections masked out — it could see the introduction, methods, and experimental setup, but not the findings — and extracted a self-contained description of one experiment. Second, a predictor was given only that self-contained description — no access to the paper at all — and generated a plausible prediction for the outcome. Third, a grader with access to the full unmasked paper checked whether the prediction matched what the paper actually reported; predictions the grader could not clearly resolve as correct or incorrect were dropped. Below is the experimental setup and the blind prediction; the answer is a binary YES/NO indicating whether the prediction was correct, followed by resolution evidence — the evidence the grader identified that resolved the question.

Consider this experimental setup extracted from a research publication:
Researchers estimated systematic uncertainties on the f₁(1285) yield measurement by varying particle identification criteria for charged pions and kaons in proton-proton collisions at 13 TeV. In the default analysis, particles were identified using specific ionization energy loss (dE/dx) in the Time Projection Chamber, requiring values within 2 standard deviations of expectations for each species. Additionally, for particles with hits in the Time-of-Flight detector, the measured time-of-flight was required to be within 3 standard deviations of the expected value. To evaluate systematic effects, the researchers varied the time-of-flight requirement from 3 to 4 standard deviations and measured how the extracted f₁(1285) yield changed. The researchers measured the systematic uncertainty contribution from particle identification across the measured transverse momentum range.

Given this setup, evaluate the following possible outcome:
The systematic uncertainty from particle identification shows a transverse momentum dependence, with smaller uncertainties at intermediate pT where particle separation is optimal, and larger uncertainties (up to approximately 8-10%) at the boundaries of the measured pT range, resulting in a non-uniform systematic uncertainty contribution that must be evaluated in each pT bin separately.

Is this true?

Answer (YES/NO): NO